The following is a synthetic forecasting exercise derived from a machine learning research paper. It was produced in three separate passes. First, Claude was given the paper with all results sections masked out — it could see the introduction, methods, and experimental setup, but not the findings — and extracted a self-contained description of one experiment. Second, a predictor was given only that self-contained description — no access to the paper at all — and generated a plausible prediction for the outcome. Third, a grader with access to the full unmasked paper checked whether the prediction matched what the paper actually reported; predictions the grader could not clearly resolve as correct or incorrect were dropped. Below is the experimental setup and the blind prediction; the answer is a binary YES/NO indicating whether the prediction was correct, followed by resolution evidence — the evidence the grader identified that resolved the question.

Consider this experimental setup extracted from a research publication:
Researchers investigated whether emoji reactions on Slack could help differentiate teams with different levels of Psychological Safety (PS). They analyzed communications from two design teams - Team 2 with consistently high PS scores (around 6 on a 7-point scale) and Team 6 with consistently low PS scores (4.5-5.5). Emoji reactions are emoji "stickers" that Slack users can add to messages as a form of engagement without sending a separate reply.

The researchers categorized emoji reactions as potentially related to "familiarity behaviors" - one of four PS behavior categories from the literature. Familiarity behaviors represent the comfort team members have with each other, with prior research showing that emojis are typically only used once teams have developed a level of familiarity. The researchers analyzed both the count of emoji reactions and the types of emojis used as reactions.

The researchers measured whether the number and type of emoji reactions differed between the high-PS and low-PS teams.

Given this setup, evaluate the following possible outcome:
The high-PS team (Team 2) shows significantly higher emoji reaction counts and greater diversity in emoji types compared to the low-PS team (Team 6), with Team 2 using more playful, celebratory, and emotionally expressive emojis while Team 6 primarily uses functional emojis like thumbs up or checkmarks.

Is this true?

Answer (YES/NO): NO